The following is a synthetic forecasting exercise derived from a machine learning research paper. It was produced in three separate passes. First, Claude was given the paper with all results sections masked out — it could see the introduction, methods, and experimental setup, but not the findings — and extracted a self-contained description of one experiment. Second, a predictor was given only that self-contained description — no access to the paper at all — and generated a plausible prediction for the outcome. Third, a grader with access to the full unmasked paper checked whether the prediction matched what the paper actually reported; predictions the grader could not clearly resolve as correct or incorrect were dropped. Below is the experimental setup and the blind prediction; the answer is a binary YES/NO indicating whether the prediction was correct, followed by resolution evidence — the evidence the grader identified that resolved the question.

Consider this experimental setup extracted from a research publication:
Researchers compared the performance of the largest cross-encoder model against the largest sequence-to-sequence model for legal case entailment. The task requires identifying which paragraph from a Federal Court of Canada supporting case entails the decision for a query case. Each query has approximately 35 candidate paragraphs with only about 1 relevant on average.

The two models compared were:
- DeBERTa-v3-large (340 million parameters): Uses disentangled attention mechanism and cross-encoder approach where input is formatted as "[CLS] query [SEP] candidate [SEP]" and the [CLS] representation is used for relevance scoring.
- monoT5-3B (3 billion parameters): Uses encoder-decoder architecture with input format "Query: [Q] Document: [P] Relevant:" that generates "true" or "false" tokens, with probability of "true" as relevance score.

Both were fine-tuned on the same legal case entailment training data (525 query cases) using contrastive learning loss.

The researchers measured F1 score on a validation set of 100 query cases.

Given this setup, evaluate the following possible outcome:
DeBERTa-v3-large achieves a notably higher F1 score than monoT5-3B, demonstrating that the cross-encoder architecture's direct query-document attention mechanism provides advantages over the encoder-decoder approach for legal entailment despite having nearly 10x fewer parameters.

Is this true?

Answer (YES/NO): NO